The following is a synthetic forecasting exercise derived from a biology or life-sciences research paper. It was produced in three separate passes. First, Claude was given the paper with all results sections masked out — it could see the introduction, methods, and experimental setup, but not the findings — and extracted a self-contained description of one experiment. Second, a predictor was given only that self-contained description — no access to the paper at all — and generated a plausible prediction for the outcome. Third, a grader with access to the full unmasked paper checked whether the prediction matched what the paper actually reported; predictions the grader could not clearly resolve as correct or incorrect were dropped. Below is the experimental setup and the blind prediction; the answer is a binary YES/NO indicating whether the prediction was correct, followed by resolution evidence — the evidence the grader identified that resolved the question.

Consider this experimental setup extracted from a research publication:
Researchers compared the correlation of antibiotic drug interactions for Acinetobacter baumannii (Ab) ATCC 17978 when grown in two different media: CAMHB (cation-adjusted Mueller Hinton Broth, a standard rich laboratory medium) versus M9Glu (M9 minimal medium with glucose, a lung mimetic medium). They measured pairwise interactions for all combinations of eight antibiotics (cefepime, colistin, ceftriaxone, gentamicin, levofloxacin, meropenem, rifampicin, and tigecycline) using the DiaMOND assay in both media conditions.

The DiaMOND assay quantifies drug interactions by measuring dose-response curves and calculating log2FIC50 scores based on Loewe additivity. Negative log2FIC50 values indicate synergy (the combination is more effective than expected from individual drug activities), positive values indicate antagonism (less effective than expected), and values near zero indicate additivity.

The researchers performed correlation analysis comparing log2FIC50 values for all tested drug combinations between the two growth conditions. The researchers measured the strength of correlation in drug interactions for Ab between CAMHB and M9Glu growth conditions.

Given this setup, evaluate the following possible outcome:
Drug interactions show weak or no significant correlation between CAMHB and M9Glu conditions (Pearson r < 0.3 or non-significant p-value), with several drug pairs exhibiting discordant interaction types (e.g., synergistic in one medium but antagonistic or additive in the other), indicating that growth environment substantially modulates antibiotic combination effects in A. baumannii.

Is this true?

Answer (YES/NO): NO